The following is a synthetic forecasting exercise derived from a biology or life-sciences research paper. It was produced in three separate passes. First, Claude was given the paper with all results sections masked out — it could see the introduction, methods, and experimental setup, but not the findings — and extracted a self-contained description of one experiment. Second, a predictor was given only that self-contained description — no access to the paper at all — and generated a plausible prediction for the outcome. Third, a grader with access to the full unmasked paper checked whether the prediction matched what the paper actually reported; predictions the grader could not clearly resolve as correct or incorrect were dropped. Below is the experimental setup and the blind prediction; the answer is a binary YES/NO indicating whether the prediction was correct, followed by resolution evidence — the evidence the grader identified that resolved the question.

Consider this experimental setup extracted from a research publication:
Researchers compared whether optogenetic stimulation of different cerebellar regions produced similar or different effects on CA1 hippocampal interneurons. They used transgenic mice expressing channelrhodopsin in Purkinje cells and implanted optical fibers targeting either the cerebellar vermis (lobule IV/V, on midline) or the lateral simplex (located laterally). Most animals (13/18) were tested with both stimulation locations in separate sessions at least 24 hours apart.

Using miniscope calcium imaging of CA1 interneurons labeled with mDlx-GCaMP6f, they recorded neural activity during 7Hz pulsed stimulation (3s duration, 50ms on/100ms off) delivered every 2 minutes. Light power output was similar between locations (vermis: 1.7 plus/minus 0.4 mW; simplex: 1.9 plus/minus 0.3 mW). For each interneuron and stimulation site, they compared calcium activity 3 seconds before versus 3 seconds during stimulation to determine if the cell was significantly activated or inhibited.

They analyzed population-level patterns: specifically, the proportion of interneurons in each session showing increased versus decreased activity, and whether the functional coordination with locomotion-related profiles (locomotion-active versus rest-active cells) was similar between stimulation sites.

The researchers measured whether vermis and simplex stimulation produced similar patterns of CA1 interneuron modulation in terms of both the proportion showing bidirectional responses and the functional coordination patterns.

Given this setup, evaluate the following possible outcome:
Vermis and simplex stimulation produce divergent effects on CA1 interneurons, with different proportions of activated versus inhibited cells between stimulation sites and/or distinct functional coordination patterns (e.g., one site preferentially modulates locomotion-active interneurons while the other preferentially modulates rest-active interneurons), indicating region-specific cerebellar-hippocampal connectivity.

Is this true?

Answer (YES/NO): NO